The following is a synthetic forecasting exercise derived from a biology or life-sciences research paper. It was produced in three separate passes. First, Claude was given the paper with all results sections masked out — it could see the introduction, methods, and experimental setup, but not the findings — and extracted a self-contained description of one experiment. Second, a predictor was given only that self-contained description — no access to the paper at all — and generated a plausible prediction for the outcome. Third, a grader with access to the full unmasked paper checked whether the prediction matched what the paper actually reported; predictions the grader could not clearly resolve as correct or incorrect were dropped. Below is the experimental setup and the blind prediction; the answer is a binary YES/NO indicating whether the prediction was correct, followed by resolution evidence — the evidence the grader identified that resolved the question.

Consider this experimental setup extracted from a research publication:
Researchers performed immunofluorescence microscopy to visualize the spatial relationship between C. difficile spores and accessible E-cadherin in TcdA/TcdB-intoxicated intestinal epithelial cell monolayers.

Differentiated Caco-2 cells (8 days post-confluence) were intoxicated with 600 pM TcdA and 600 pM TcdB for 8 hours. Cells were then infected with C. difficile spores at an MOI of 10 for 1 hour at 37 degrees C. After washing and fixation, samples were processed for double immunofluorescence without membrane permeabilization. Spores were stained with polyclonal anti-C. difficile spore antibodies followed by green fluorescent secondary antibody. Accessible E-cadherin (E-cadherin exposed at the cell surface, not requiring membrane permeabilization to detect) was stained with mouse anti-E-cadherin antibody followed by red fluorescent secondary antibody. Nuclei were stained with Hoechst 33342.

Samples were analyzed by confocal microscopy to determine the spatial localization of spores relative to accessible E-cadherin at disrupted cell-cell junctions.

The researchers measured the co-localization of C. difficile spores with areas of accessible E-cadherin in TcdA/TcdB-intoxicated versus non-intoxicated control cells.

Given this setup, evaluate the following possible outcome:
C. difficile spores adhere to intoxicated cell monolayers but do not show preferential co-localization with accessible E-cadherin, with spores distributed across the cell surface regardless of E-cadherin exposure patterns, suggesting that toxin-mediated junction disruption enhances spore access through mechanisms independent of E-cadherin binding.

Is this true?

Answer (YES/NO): NO